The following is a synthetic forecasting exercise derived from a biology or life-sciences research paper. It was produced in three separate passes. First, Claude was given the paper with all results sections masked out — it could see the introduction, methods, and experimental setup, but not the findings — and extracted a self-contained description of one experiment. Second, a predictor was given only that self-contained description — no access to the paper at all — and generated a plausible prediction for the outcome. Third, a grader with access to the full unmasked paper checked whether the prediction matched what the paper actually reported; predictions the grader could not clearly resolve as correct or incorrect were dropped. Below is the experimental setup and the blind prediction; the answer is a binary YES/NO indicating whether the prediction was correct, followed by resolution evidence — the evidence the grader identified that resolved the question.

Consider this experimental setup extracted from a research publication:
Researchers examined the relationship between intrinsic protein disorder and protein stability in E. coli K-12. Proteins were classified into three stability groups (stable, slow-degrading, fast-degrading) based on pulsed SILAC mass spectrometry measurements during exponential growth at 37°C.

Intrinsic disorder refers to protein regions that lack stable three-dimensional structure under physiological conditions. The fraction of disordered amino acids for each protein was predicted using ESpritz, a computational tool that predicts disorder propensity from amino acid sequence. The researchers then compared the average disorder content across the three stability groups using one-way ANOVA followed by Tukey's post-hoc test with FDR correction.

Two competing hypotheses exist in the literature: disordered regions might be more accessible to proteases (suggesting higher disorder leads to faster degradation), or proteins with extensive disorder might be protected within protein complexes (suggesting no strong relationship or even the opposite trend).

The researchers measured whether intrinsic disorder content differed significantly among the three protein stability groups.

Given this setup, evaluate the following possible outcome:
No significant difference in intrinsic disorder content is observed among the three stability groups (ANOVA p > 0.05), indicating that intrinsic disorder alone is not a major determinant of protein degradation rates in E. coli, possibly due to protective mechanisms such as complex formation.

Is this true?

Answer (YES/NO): NO